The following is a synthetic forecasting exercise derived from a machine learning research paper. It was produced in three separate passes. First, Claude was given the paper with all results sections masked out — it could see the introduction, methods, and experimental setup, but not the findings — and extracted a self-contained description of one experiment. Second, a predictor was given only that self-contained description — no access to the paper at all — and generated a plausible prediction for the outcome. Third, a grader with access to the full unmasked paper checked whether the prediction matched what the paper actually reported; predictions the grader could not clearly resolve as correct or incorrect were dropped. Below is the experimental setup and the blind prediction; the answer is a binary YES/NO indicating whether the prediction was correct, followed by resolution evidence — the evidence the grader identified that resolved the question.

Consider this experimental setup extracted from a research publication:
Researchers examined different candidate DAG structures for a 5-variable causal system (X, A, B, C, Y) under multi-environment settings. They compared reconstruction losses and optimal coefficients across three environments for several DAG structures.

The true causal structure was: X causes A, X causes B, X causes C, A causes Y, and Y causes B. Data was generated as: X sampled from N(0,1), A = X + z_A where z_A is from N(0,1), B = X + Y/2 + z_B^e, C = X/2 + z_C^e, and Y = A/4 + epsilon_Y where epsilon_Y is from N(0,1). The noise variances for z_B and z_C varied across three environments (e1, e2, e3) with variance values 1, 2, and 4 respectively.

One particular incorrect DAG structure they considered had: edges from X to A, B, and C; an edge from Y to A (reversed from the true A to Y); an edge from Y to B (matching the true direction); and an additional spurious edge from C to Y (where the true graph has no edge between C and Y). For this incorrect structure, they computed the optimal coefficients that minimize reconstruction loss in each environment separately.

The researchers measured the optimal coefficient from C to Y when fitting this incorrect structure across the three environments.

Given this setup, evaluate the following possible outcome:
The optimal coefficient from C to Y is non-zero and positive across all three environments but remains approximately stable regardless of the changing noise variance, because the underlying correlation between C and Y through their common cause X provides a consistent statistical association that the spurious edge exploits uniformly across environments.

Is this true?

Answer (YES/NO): NO